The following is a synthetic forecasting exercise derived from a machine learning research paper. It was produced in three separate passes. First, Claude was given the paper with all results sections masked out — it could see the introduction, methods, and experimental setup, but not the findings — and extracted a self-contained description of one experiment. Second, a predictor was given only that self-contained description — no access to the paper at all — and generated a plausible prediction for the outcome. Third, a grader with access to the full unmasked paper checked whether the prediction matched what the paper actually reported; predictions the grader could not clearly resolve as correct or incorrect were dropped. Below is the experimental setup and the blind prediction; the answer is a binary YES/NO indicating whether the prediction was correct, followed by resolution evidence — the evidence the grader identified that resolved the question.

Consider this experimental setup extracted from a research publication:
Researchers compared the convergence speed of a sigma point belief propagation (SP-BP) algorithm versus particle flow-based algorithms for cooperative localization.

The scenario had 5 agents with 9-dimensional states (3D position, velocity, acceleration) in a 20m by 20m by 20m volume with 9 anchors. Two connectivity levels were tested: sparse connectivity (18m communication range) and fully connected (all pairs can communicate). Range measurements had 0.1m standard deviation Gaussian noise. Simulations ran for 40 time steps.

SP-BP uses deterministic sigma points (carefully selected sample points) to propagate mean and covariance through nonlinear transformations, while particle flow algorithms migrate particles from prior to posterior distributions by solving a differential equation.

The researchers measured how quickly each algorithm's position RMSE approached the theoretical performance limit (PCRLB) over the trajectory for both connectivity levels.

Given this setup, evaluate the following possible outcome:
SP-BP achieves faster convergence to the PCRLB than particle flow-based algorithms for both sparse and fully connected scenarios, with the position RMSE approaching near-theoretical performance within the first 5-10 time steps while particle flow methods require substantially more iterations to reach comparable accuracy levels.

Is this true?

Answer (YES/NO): NO